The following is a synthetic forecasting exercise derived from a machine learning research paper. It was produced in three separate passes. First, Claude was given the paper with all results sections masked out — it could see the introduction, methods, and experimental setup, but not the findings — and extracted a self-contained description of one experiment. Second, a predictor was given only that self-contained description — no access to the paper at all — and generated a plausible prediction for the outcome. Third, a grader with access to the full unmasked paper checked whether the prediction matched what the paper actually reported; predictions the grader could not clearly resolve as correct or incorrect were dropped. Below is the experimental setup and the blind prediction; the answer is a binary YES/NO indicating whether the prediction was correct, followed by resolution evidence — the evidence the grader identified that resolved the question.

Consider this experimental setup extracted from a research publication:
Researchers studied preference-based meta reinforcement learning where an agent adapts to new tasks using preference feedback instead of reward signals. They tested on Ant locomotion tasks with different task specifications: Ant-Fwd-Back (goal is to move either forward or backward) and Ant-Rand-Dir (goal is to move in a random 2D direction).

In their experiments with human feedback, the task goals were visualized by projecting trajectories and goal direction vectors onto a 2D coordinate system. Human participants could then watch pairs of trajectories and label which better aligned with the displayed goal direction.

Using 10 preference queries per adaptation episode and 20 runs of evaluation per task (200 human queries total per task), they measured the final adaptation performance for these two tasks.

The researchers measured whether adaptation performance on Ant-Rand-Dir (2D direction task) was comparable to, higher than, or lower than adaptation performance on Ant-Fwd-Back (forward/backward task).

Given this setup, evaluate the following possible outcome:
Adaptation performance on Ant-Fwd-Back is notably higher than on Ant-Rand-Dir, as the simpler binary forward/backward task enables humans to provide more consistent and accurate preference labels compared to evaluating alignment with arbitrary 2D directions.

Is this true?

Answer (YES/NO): YES